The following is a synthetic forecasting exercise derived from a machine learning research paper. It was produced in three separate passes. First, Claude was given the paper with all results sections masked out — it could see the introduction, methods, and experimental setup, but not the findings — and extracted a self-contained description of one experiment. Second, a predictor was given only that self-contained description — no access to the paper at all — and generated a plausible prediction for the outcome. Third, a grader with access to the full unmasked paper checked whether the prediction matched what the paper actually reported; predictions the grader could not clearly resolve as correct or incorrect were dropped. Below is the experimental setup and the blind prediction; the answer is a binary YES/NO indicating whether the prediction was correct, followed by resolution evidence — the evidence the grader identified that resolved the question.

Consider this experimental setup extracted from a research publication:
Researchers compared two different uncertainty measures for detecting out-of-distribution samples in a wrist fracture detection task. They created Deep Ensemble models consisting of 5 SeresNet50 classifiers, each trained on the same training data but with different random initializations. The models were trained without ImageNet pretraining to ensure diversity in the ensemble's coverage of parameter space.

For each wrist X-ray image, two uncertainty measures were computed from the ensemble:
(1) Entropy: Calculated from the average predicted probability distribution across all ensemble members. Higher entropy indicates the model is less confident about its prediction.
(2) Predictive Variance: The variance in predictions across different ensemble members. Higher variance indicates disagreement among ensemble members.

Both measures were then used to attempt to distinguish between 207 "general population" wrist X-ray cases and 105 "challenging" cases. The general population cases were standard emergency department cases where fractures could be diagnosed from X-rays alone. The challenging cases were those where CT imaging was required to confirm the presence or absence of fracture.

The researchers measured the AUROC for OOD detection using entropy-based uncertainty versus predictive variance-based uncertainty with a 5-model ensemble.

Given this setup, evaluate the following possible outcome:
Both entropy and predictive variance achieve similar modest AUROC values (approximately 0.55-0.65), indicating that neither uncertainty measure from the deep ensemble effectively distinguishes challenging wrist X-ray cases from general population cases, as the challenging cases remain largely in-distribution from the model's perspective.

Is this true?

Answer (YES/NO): NO